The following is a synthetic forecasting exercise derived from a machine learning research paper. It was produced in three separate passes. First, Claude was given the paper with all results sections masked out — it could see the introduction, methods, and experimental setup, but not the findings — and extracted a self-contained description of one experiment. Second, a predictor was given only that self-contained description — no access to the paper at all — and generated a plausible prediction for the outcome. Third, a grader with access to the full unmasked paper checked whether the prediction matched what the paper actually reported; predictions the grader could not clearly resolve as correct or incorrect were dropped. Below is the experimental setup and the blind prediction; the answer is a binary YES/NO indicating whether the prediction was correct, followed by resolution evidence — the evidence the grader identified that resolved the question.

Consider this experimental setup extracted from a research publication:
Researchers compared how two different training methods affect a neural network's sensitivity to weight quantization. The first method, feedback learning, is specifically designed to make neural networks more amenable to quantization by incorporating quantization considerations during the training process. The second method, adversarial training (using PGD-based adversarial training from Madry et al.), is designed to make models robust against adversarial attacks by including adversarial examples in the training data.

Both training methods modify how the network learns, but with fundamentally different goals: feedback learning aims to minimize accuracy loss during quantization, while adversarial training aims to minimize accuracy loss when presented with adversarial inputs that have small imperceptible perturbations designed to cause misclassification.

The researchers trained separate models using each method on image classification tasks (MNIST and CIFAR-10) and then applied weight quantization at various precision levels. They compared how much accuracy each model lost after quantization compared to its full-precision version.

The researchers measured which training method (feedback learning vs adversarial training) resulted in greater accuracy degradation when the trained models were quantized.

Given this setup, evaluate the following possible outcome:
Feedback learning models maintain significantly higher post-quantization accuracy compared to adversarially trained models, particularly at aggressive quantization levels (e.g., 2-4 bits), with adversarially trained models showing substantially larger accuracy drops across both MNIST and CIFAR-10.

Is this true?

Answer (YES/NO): YES